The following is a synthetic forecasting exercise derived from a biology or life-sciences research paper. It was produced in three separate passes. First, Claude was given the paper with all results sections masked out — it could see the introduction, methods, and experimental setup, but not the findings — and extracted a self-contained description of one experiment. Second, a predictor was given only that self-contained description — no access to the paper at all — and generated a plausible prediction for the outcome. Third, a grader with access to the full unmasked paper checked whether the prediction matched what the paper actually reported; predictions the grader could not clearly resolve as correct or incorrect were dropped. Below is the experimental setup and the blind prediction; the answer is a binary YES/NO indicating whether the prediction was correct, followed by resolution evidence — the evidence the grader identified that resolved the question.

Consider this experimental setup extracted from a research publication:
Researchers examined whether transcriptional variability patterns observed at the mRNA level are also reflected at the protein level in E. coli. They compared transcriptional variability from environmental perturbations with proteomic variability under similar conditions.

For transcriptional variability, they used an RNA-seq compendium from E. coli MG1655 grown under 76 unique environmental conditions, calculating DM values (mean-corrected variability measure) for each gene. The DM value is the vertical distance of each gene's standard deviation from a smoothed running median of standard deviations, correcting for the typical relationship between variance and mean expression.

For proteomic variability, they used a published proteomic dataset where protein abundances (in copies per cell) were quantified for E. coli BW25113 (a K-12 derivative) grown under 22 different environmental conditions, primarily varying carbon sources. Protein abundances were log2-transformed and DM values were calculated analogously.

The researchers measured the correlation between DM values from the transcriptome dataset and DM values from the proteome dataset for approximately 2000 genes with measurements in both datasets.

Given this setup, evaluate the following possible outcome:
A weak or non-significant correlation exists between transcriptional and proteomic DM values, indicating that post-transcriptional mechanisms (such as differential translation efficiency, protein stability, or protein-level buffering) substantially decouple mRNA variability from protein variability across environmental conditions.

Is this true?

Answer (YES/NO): NO